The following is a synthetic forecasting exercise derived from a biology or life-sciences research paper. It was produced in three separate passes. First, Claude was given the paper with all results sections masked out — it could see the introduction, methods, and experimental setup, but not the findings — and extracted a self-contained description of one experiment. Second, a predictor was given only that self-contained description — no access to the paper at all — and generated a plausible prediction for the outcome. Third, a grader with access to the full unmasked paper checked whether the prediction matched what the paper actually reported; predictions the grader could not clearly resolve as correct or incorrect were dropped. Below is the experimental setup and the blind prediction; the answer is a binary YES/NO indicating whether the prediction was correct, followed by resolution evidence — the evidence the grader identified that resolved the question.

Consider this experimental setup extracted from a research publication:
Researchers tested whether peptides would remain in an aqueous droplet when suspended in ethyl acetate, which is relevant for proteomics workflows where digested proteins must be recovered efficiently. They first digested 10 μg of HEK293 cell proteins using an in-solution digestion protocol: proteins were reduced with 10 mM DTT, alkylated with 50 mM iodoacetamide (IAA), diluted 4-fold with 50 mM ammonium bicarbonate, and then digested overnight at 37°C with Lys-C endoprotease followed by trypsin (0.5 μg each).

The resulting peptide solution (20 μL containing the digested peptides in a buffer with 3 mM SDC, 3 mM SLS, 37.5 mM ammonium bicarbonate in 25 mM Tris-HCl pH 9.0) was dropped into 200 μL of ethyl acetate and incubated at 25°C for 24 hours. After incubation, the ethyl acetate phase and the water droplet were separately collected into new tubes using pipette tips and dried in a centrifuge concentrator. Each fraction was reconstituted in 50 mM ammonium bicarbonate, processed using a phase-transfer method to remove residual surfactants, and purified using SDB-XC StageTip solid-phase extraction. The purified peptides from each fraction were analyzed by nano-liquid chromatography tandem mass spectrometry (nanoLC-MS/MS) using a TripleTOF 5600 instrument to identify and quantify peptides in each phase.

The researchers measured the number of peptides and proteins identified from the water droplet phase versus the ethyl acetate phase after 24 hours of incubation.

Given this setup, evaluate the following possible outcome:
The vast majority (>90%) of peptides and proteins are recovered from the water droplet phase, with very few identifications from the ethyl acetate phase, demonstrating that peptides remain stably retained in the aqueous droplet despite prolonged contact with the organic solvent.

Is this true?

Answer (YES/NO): YES